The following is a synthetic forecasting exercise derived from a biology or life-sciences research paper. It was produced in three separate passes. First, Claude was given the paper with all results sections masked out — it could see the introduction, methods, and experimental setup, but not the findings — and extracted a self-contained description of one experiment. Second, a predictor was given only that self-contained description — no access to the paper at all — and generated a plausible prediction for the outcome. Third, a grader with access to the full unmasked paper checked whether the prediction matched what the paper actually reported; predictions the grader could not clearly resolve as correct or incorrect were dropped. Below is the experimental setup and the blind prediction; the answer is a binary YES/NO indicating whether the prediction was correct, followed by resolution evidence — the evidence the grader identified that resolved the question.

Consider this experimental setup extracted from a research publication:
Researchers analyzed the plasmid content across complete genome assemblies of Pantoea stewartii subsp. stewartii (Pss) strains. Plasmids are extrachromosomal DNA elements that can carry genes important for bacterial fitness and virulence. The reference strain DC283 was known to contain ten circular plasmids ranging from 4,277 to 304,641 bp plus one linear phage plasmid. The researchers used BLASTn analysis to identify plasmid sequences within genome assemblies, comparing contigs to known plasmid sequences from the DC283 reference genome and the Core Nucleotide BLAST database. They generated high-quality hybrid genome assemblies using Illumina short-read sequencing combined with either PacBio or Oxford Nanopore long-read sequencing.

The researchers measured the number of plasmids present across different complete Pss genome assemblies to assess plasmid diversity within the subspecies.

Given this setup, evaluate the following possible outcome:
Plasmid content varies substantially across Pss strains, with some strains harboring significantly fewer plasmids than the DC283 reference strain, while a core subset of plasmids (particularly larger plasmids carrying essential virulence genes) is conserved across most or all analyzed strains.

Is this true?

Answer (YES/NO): YES